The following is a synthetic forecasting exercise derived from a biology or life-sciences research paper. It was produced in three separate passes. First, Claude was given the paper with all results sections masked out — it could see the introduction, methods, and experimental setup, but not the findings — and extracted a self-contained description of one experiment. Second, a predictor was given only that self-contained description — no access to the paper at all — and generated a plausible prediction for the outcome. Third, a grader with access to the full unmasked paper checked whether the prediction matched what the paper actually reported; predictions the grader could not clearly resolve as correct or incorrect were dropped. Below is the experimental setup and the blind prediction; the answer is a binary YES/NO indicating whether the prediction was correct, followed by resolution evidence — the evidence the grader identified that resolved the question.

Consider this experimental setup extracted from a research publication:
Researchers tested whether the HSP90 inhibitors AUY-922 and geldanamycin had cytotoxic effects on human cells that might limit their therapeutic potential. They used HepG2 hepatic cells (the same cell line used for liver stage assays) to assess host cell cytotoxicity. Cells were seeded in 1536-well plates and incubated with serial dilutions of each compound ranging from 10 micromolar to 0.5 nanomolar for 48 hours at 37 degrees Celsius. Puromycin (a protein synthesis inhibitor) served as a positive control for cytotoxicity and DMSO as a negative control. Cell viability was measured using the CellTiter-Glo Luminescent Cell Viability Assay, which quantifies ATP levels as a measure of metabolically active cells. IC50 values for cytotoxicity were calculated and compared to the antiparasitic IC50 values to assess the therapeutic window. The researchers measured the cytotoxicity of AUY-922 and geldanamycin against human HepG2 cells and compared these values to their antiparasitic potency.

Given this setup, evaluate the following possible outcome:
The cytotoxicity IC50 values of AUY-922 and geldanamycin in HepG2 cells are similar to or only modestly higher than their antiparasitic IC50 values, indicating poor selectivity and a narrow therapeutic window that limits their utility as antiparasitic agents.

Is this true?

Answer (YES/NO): NO